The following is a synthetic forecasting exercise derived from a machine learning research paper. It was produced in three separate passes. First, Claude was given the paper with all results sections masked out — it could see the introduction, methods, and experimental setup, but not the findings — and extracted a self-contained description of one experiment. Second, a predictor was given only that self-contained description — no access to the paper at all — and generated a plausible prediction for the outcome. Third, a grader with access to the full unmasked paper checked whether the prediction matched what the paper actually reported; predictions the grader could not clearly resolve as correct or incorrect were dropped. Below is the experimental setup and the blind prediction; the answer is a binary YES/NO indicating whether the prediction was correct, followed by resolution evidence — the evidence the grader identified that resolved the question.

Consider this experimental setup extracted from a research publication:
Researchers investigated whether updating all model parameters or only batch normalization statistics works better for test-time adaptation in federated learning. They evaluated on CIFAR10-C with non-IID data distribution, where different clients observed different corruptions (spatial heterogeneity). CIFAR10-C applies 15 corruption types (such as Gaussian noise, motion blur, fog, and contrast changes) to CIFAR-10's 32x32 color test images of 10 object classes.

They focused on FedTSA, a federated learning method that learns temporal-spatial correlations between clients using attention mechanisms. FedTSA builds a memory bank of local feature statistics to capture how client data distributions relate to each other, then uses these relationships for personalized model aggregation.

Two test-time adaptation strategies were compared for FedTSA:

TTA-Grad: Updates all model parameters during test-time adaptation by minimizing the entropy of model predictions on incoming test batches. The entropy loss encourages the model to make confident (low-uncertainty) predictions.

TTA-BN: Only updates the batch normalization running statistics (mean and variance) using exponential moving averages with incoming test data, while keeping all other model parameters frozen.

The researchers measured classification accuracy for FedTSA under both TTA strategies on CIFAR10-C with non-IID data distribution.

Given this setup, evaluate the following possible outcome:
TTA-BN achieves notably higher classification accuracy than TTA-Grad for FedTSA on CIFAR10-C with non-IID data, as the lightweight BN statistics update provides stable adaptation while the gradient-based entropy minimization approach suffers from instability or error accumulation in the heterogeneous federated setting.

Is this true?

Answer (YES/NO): YES